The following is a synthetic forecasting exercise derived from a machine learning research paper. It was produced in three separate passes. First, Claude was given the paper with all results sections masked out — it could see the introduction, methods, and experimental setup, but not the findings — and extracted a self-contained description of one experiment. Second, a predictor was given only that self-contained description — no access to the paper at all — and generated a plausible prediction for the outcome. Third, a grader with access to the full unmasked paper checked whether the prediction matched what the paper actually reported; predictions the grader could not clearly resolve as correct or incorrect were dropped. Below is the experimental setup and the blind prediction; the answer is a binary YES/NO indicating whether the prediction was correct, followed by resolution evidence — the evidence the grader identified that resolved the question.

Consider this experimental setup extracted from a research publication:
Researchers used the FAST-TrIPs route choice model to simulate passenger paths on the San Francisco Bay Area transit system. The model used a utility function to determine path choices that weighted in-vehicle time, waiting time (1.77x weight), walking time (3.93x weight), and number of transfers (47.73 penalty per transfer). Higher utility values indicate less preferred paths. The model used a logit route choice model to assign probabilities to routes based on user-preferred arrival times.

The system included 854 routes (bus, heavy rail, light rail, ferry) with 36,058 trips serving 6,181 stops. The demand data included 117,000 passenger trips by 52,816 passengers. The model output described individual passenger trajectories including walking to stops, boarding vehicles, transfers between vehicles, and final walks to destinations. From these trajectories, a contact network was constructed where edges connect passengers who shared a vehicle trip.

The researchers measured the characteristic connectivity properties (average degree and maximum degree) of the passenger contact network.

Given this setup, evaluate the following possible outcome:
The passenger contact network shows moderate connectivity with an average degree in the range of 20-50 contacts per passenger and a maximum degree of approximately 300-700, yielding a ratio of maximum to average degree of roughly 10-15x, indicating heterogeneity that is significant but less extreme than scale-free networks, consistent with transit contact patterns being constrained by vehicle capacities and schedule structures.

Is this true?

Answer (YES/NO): NO